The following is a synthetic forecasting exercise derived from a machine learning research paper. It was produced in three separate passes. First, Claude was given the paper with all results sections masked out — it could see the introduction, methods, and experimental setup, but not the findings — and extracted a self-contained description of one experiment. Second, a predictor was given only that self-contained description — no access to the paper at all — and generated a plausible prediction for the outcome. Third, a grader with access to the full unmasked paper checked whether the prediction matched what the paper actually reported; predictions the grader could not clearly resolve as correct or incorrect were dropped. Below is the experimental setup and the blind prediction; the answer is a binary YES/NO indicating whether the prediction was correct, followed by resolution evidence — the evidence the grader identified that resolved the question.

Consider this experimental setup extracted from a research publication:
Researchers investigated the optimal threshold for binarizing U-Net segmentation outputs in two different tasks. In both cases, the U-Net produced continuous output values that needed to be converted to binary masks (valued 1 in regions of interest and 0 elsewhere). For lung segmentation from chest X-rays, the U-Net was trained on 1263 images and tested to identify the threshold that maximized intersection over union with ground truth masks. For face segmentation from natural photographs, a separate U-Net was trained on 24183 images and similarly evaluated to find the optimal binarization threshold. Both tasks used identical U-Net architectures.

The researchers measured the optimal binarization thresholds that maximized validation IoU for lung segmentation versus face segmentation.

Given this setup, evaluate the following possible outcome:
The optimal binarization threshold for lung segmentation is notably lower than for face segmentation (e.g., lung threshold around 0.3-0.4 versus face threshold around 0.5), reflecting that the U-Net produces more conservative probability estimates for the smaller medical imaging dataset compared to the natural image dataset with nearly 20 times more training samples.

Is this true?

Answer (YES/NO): YES